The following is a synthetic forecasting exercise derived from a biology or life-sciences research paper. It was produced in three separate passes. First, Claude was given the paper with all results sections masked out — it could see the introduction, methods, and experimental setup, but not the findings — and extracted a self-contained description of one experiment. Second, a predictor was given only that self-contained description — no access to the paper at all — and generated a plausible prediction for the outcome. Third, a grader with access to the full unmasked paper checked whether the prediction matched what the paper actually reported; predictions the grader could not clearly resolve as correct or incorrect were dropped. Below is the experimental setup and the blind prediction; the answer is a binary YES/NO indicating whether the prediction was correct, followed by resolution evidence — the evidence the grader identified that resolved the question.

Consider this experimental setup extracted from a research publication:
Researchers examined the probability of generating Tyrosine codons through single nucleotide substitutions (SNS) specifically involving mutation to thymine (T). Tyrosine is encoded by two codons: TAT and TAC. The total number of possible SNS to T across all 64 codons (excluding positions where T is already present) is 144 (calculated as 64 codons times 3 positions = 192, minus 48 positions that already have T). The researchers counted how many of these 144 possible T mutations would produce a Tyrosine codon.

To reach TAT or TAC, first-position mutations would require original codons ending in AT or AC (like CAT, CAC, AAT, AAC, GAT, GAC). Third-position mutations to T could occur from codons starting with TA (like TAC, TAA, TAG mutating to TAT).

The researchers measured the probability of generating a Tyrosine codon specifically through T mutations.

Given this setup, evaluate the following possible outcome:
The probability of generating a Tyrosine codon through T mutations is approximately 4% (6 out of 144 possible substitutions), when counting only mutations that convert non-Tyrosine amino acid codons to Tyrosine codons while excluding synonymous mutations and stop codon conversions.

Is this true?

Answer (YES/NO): NO